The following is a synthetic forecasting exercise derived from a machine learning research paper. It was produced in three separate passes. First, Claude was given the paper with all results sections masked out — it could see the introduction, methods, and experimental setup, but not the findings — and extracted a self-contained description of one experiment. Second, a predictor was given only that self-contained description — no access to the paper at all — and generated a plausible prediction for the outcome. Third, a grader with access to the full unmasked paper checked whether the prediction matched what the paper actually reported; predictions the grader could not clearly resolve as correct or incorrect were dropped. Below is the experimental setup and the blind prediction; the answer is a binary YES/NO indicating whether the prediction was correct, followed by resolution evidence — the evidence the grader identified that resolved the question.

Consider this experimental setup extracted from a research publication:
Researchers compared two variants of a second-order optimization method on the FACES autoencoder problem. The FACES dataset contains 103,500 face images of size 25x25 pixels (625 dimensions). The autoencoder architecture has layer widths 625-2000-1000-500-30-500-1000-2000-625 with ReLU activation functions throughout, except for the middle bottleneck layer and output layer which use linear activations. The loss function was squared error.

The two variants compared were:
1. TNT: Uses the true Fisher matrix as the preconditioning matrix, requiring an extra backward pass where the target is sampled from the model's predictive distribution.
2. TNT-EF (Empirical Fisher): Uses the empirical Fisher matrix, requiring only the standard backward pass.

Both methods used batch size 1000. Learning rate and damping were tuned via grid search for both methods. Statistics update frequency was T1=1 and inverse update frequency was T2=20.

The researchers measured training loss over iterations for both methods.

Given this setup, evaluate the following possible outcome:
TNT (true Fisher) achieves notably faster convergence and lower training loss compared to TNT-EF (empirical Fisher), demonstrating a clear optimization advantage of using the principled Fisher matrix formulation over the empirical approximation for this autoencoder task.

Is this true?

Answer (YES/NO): NO